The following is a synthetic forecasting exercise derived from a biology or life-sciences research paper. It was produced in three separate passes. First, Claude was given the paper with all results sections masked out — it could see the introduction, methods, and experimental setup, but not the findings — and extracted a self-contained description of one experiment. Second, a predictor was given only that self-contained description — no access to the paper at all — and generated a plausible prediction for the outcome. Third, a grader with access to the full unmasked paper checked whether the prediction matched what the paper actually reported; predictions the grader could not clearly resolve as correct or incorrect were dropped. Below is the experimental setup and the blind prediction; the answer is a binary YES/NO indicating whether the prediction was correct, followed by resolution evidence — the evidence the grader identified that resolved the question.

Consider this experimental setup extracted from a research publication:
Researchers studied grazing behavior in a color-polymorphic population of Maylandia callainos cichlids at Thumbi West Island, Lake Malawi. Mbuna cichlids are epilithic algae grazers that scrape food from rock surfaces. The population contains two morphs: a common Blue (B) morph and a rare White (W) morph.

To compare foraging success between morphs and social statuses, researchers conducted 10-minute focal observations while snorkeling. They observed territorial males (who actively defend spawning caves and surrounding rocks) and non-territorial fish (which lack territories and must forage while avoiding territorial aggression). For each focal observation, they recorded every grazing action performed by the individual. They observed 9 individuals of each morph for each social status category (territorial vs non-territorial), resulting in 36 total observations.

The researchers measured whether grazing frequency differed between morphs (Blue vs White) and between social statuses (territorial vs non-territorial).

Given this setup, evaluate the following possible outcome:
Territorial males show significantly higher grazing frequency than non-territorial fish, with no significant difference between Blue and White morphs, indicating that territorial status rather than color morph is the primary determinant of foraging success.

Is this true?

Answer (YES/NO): NO